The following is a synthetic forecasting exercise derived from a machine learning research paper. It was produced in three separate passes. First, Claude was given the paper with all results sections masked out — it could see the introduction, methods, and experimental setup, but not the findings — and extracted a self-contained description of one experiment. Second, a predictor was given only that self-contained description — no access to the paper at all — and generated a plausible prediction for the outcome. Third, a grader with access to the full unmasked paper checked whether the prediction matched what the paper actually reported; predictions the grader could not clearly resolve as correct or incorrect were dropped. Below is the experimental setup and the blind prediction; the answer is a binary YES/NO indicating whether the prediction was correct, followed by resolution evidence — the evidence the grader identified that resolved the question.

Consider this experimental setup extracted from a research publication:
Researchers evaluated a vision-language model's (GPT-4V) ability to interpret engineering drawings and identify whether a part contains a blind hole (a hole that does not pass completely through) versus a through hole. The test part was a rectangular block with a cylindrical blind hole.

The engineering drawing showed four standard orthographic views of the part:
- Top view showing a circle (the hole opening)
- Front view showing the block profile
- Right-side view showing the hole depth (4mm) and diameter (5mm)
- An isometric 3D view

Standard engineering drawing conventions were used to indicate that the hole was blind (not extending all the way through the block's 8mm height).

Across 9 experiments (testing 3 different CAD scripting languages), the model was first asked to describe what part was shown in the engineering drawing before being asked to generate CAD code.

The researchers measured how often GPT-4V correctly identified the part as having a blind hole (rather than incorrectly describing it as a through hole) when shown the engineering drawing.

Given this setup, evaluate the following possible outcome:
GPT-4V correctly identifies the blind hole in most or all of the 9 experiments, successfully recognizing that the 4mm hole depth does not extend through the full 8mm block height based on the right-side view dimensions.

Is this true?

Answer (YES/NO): NO